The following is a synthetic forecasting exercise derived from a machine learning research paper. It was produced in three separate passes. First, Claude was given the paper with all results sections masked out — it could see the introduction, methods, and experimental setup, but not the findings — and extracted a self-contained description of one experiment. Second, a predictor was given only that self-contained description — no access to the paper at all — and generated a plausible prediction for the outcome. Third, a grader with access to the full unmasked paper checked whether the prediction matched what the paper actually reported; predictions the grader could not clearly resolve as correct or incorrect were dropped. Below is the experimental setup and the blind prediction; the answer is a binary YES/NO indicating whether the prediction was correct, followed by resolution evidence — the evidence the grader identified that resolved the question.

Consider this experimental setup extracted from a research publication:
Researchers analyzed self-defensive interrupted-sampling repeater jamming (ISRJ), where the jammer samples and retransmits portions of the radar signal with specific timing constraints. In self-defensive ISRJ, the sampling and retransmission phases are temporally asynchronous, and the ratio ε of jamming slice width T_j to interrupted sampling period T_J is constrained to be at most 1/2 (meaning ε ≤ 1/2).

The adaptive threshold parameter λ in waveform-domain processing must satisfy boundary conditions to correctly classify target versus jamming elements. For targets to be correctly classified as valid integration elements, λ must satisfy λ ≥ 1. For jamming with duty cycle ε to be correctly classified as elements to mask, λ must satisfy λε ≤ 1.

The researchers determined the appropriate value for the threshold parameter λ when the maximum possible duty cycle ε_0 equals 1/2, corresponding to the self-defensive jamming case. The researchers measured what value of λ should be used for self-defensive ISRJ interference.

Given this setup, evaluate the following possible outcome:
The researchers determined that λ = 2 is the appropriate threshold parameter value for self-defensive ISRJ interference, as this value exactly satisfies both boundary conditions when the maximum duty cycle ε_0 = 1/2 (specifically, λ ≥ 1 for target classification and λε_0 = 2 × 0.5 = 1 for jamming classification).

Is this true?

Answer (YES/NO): YES